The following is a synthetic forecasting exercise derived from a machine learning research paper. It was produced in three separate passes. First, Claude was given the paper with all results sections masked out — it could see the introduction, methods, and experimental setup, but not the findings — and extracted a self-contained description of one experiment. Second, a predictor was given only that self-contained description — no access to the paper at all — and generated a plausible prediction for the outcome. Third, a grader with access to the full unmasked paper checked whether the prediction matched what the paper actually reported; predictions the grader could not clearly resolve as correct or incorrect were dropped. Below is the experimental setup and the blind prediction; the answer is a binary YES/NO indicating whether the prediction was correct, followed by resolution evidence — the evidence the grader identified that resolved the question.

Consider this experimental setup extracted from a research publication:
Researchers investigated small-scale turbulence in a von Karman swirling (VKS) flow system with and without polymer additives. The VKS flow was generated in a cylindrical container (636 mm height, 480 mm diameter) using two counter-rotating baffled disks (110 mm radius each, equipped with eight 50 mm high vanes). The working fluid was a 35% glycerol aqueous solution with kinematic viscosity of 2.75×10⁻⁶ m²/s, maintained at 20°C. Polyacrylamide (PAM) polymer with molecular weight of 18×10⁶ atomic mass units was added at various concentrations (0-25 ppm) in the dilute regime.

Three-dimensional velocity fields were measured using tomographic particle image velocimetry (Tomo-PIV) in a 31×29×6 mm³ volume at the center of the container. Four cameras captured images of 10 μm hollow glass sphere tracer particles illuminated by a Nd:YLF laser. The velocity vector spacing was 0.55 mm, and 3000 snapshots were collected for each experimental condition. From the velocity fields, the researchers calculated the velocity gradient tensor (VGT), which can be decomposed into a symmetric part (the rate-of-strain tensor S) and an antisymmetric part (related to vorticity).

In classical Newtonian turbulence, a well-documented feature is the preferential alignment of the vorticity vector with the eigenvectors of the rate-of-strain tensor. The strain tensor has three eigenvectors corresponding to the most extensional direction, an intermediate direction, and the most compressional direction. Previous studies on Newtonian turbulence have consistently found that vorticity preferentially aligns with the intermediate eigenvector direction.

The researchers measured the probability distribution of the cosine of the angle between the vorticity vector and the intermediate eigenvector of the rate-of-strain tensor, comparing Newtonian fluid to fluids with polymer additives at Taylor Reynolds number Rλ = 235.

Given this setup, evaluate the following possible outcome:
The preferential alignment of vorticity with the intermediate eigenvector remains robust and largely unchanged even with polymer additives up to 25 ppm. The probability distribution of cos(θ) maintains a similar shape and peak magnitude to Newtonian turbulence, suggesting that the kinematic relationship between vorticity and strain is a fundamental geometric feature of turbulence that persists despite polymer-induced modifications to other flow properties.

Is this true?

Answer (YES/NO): NO